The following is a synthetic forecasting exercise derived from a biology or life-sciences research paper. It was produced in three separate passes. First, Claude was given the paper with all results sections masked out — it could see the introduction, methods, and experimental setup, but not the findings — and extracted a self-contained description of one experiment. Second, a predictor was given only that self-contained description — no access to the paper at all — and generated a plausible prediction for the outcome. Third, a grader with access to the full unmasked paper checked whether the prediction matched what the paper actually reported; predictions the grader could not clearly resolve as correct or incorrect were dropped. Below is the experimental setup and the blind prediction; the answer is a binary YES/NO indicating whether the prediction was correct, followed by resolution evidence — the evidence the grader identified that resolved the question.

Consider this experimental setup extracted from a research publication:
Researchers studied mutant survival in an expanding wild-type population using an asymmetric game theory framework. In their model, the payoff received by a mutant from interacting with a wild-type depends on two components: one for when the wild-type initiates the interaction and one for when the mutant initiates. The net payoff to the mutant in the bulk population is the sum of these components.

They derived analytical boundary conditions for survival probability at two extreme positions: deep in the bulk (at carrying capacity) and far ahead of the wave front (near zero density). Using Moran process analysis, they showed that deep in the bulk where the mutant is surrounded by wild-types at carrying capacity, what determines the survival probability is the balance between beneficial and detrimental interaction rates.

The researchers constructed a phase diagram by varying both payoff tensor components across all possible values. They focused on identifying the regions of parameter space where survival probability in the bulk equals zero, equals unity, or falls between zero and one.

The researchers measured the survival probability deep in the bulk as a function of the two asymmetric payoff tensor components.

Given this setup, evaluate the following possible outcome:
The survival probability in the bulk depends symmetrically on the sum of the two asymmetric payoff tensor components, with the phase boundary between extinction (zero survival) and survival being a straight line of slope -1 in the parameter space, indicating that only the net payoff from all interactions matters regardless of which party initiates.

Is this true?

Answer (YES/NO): YES